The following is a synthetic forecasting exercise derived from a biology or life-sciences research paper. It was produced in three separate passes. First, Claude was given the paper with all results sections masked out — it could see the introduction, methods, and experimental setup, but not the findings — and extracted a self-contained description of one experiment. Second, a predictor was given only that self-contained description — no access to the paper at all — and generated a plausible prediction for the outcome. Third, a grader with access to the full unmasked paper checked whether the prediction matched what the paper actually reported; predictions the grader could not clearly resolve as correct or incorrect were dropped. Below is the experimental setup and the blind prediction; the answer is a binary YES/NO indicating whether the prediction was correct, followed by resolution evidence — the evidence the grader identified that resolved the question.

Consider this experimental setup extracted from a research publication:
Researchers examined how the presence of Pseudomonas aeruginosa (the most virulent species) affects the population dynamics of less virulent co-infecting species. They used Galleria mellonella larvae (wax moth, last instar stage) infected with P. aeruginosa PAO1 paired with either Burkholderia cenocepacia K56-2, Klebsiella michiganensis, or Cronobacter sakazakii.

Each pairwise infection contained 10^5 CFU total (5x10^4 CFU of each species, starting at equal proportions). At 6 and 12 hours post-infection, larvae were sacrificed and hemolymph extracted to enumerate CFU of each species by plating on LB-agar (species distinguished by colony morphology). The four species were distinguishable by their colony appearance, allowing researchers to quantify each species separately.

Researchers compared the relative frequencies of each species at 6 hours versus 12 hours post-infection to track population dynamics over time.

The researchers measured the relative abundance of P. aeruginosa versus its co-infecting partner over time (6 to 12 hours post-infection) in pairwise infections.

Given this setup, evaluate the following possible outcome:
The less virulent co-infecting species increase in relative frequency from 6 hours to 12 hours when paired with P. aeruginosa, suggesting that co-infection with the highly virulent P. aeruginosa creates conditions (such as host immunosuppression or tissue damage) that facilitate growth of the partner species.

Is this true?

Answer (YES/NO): NO